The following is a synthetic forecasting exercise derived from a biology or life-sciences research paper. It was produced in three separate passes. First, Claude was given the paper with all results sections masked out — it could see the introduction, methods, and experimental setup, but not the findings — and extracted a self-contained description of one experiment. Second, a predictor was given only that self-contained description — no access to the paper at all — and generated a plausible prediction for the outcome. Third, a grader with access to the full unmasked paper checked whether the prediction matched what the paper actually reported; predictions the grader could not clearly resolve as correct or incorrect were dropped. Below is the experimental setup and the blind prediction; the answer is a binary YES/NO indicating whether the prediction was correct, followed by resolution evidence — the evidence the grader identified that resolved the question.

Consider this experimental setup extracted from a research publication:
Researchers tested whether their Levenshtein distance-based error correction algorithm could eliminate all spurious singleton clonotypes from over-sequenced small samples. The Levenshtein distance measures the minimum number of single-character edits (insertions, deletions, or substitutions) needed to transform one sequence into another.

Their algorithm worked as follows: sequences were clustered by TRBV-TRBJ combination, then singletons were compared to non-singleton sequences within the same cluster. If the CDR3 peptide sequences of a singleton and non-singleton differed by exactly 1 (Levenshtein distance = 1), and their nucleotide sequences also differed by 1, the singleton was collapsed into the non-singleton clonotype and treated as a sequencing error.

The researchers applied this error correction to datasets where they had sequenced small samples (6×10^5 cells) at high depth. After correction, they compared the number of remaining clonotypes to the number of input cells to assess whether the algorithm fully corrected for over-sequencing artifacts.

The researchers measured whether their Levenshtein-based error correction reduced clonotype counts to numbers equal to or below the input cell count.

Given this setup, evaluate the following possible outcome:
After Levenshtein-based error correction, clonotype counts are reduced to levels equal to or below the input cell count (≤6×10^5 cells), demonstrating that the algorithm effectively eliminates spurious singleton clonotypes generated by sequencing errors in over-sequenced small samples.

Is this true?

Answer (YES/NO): NO